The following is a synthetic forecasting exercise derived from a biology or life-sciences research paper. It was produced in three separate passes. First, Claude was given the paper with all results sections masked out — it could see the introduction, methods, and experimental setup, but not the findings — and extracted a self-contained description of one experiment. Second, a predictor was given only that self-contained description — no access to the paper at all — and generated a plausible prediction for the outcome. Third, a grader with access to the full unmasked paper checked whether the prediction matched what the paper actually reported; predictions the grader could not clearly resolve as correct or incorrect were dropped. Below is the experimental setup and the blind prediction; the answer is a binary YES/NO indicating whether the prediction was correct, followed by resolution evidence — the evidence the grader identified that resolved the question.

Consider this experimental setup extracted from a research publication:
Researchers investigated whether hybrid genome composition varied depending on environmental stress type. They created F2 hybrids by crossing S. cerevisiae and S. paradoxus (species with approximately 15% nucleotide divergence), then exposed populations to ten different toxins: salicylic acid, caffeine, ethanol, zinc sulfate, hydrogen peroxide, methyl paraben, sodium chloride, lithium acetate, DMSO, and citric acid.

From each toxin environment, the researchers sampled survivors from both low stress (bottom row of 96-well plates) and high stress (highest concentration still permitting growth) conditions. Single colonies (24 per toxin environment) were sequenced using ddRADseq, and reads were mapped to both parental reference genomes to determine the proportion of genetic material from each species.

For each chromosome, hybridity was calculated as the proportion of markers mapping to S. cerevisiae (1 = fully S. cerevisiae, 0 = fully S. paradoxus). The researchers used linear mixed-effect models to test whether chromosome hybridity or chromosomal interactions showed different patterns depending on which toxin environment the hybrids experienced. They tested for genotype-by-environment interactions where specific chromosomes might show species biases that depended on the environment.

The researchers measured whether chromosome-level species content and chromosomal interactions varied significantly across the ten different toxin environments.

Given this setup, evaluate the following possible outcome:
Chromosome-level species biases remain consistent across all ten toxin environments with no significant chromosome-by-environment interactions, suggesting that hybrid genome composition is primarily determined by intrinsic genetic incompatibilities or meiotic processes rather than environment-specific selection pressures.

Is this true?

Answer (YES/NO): NO